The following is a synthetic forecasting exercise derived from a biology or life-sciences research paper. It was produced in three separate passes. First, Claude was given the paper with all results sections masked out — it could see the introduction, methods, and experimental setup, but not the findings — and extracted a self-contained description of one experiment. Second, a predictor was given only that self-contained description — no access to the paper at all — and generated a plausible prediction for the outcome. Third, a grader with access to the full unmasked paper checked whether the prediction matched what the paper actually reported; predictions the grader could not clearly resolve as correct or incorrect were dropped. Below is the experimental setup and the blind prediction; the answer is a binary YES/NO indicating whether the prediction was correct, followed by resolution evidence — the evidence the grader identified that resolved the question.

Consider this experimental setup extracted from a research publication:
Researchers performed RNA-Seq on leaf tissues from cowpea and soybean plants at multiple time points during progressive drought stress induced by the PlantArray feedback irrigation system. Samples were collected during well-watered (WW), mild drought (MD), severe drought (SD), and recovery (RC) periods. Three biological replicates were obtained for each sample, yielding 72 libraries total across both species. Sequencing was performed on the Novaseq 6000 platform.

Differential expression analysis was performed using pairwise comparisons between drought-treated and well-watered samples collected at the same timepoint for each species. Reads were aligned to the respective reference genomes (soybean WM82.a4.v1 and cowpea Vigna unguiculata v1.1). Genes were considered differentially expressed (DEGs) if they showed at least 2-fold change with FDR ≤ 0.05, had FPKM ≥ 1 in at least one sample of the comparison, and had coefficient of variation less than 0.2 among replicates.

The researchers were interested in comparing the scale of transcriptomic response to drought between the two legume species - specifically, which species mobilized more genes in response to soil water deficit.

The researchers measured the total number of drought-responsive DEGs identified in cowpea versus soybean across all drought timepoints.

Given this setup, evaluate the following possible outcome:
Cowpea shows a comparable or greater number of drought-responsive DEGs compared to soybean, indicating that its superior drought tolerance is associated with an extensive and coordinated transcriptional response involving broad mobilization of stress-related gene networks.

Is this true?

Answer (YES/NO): NO